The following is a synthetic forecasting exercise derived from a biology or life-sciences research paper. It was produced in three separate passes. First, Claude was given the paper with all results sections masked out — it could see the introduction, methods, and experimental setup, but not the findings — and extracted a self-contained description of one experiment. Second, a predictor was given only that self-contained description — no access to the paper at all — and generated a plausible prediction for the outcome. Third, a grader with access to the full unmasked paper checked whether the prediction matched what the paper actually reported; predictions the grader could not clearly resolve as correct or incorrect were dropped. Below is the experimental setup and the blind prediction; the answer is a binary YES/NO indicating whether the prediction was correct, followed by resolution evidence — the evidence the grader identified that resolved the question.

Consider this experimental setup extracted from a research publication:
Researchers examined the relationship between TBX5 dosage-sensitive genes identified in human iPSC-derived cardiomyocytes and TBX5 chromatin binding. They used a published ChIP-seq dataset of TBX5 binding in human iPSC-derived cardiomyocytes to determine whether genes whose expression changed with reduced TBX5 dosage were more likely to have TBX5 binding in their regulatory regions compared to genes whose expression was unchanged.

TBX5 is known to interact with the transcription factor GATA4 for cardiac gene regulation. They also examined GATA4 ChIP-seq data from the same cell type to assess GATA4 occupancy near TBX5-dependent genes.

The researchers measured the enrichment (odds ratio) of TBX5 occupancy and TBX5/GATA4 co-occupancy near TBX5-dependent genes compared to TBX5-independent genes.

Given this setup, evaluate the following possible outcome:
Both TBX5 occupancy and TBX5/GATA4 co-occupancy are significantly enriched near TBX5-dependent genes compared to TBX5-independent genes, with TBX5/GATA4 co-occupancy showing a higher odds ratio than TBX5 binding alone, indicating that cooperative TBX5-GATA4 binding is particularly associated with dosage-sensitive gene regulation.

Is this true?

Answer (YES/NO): NO